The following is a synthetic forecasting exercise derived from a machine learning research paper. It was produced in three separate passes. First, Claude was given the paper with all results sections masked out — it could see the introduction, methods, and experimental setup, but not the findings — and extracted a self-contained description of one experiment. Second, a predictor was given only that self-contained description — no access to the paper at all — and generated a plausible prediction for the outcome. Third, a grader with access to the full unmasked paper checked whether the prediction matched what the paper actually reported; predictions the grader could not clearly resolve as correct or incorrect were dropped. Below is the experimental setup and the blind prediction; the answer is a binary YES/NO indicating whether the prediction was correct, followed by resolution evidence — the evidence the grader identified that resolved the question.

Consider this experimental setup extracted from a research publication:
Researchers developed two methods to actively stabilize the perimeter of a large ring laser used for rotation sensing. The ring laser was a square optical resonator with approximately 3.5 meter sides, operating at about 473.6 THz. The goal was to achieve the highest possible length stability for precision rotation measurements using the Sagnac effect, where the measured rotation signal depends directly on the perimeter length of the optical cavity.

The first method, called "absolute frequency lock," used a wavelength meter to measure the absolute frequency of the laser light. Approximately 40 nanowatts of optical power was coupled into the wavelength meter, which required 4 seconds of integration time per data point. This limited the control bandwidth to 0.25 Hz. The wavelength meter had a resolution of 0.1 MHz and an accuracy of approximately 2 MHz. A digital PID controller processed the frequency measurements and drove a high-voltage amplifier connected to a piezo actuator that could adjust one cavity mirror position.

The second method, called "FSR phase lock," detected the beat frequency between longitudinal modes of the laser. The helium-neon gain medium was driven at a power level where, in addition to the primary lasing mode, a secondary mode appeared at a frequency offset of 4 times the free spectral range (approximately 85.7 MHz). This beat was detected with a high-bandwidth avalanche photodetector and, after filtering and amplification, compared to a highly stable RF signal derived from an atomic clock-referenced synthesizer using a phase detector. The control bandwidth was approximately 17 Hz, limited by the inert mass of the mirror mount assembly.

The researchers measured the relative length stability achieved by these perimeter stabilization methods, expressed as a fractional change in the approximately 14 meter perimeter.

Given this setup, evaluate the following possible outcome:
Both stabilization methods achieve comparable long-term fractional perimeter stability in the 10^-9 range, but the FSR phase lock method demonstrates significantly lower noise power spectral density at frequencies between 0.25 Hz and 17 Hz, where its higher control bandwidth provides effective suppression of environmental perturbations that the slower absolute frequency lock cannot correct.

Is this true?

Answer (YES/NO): NO